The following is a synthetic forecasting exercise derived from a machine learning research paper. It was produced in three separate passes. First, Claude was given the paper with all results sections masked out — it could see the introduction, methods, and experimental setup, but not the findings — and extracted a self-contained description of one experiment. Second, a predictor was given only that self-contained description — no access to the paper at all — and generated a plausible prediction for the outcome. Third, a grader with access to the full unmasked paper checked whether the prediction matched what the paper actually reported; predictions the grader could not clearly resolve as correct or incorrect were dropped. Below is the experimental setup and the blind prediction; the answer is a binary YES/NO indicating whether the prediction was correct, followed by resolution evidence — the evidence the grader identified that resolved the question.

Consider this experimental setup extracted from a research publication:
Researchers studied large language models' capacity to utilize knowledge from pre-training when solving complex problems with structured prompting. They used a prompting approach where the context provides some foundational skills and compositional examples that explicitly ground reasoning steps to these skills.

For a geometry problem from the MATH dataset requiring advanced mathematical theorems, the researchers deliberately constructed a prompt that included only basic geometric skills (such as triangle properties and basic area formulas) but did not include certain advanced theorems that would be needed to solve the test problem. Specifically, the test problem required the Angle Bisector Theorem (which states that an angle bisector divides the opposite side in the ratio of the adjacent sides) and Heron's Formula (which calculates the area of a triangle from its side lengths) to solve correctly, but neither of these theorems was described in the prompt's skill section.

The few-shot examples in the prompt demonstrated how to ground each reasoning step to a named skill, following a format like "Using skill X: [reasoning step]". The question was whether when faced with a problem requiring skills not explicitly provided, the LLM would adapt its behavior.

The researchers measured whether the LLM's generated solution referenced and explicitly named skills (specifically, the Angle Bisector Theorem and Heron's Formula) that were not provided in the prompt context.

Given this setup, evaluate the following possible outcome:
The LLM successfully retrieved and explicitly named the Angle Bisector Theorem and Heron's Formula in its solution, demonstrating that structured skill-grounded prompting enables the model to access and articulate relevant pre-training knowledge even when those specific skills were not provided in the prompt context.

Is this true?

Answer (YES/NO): YES